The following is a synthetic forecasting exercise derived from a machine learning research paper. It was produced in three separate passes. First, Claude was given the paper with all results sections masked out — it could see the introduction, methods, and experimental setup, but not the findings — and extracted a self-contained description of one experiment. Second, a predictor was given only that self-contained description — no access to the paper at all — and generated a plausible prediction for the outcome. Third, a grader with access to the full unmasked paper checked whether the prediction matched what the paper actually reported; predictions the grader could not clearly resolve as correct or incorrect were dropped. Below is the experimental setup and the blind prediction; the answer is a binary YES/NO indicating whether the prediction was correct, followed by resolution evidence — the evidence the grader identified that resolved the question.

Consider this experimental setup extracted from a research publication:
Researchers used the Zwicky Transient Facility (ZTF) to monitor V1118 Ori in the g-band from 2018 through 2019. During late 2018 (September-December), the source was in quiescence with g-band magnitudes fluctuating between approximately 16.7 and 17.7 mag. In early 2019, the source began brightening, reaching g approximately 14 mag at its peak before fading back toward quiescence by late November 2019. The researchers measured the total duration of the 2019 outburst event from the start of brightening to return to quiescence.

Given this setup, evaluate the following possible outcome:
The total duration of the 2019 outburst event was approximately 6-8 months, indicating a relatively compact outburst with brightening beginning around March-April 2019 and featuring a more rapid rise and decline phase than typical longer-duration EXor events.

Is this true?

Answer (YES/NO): NO